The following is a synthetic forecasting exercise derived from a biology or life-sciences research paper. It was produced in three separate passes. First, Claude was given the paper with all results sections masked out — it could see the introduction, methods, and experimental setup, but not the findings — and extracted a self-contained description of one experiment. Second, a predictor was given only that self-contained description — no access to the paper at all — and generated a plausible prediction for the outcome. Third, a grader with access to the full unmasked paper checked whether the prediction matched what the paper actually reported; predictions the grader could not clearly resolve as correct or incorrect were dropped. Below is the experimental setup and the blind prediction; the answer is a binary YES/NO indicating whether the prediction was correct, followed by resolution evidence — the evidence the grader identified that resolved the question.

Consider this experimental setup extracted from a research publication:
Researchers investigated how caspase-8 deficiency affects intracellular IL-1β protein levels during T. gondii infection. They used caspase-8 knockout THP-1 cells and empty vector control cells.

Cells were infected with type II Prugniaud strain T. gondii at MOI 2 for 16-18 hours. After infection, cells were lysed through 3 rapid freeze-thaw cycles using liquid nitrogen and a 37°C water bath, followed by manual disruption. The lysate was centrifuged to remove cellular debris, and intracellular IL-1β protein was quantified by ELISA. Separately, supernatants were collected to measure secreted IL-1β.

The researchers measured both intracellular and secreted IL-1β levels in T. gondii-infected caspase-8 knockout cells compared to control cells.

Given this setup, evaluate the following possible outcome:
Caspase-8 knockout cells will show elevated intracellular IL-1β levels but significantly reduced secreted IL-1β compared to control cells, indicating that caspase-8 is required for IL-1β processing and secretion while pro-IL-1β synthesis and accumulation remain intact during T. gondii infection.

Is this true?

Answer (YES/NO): NO